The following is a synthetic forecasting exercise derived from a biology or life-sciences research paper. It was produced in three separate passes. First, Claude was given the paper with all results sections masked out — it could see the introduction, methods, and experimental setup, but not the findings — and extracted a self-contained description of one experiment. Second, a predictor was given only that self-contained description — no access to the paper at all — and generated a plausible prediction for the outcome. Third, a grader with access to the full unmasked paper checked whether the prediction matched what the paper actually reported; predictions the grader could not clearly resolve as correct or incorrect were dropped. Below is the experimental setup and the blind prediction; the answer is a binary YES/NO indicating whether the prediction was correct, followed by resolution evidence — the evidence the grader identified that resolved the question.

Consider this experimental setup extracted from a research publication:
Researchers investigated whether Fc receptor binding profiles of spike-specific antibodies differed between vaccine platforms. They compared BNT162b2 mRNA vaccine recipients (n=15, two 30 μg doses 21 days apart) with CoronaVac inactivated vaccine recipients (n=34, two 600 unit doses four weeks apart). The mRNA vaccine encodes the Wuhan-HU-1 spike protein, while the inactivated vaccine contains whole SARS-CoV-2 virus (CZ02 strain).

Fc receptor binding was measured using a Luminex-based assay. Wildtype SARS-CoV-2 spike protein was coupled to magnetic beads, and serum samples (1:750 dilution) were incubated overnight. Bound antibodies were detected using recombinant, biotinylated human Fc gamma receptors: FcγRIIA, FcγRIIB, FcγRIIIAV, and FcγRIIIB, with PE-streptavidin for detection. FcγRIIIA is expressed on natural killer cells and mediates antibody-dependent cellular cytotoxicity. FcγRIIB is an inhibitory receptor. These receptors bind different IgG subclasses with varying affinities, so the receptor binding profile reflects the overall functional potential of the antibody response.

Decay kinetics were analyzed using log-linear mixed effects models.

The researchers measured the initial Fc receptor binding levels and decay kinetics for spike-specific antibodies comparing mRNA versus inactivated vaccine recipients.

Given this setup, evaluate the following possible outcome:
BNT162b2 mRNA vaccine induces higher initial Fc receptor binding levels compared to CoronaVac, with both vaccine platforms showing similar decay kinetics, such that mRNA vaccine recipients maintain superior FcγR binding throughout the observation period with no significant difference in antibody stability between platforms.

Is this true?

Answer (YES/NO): NO